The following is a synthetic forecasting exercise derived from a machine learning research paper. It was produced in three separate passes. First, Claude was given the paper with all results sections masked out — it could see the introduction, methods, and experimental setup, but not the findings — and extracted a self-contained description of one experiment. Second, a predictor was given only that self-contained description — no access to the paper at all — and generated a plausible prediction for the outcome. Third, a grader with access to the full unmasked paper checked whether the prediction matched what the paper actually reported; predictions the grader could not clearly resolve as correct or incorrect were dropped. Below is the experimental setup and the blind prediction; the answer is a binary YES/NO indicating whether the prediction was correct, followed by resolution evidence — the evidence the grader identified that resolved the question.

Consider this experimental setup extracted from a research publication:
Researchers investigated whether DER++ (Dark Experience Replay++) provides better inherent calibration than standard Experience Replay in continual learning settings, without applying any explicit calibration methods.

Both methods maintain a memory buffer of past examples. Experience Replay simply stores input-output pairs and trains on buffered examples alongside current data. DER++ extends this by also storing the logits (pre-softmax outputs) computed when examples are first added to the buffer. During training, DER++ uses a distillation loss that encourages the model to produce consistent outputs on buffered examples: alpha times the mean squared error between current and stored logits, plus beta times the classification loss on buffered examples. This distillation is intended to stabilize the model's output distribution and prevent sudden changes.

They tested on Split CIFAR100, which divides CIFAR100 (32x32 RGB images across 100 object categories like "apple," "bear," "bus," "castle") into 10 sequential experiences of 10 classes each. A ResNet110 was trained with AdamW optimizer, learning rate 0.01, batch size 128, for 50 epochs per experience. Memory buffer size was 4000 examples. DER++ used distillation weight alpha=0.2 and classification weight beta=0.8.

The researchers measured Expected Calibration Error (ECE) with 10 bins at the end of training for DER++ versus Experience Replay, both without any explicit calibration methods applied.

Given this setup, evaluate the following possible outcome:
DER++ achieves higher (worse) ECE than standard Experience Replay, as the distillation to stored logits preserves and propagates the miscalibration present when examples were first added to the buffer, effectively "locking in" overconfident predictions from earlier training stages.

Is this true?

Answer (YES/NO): NO